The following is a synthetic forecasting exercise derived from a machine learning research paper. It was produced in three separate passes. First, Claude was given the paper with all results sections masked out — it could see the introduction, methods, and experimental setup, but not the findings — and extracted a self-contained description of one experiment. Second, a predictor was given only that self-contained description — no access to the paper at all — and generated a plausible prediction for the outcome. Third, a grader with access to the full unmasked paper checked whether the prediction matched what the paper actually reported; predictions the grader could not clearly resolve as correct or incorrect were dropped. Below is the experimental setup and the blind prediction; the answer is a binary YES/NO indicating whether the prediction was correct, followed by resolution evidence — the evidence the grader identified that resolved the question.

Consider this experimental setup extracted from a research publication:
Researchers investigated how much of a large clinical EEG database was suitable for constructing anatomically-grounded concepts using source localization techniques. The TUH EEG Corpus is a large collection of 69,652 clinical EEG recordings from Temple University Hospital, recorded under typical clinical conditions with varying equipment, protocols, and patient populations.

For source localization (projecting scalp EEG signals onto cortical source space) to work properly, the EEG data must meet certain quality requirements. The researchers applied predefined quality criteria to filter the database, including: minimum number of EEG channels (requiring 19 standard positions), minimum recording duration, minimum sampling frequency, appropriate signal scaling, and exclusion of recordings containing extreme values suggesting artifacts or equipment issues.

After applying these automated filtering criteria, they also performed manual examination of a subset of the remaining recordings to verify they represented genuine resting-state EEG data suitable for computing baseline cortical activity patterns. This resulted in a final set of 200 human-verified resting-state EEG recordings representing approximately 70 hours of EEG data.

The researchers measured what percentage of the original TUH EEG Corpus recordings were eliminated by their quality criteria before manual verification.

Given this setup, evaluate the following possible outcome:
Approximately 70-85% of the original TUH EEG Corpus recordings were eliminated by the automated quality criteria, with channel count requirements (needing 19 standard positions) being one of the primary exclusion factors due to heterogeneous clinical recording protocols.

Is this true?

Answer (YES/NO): NO